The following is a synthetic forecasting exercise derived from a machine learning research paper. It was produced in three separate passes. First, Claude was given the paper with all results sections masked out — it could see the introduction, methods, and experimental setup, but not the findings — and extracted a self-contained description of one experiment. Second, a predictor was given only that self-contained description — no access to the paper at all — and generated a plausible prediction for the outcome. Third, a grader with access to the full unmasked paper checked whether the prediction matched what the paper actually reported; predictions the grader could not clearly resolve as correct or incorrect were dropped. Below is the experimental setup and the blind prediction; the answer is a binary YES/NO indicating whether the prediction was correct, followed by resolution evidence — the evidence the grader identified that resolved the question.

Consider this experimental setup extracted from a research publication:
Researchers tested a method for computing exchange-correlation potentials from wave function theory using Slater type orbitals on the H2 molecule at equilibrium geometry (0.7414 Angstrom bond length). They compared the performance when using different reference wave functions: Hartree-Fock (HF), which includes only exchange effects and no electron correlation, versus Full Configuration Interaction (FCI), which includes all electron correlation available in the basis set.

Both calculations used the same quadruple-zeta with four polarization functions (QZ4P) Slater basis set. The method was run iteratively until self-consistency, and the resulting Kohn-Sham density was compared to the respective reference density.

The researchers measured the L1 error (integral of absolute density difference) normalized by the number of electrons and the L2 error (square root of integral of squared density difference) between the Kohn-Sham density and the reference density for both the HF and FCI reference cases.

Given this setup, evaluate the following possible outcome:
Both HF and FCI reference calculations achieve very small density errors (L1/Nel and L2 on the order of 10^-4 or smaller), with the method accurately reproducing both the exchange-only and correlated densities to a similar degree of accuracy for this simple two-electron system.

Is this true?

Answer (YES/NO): NO